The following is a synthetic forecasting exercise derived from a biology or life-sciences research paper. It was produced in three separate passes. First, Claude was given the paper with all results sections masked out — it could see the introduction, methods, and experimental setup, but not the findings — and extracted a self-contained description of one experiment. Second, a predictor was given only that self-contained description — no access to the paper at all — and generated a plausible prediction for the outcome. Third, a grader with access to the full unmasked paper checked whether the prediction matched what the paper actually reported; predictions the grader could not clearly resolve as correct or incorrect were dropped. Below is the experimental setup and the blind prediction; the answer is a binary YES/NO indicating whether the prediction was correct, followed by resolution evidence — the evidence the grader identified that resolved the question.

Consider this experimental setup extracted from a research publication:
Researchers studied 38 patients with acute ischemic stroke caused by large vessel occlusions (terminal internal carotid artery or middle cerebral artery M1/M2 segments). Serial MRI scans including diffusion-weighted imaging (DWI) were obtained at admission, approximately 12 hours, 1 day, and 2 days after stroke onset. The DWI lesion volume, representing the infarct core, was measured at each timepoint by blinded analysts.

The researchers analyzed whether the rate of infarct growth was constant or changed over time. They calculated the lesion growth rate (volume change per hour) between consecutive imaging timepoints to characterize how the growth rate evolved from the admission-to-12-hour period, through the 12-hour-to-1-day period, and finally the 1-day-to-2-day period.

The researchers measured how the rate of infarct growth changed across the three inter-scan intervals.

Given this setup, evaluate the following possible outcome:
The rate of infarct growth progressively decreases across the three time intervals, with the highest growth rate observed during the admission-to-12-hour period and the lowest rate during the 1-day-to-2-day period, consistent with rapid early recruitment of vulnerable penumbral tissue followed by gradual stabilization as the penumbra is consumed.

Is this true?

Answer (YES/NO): YES